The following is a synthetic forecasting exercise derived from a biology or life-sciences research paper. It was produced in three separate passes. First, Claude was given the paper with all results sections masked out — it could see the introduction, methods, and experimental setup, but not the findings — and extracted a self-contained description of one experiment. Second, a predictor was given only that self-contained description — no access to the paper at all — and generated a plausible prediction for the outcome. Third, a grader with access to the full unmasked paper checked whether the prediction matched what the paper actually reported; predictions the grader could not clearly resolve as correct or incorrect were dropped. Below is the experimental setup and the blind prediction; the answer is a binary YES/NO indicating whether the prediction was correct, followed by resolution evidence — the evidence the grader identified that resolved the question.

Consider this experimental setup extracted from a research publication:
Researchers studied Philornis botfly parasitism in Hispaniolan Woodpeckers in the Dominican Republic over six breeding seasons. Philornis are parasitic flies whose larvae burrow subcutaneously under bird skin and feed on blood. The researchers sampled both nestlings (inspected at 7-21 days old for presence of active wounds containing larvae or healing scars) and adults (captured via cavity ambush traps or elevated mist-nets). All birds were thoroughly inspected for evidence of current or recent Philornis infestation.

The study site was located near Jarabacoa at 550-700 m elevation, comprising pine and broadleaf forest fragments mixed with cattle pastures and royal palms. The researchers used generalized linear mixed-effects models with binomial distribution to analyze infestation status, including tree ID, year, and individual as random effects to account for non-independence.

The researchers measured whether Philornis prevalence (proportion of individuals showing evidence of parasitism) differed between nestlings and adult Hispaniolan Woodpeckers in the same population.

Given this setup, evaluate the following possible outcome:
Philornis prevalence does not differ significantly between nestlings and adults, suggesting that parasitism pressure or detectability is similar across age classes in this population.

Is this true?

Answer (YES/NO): YES